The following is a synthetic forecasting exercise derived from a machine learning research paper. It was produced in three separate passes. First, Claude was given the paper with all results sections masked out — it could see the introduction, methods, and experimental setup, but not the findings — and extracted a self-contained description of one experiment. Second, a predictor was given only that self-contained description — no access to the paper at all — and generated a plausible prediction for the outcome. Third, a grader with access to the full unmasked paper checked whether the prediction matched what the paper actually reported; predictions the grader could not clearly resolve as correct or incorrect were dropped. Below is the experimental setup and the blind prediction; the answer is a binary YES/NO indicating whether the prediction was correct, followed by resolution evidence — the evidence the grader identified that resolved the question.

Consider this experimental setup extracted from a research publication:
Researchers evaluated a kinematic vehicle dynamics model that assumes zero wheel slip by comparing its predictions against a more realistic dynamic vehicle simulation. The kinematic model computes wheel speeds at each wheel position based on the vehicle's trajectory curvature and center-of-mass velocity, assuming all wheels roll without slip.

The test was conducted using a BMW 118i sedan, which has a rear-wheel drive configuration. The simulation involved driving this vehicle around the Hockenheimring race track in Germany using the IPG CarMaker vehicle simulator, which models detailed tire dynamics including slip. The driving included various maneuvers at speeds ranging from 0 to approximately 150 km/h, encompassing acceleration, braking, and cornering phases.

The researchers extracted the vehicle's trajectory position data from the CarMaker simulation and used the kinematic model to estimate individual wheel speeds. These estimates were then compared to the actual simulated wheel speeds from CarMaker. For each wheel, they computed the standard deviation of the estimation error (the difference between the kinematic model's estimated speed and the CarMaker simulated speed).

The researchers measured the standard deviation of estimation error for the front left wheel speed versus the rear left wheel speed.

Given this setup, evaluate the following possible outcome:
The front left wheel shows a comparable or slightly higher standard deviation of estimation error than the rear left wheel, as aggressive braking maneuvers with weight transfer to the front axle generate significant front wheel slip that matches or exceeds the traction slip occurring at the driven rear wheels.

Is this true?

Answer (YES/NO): NO